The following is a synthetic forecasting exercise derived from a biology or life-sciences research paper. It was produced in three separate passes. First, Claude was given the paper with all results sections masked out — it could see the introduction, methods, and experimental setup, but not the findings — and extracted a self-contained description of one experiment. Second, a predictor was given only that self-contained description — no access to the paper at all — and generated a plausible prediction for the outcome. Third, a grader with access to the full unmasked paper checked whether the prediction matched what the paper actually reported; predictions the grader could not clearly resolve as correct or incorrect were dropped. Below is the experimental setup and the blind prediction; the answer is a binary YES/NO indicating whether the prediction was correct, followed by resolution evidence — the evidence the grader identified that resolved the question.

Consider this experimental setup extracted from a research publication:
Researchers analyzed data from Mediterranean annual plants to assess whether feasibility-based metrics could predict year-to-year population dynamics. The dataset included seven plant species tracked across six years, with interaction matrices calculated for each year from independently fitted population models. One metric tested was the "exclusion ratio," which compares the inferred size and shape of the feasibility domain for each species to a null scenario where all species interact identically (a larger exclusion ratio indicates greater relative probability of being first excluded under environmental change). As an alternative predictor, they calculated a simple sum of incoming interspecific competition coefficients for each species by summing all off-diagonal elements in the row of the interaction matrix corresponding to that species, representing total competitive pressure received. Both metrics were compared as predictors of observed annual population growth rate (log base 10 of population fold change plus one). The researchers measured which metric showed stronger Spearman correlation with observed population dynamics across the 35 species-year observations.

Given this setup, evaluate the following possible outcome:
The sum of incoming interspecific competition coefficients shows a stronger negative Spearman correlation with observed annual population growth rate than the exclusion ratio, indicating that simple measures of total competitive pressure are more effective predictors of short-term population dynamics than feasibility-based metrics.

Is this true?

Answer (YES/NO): YES